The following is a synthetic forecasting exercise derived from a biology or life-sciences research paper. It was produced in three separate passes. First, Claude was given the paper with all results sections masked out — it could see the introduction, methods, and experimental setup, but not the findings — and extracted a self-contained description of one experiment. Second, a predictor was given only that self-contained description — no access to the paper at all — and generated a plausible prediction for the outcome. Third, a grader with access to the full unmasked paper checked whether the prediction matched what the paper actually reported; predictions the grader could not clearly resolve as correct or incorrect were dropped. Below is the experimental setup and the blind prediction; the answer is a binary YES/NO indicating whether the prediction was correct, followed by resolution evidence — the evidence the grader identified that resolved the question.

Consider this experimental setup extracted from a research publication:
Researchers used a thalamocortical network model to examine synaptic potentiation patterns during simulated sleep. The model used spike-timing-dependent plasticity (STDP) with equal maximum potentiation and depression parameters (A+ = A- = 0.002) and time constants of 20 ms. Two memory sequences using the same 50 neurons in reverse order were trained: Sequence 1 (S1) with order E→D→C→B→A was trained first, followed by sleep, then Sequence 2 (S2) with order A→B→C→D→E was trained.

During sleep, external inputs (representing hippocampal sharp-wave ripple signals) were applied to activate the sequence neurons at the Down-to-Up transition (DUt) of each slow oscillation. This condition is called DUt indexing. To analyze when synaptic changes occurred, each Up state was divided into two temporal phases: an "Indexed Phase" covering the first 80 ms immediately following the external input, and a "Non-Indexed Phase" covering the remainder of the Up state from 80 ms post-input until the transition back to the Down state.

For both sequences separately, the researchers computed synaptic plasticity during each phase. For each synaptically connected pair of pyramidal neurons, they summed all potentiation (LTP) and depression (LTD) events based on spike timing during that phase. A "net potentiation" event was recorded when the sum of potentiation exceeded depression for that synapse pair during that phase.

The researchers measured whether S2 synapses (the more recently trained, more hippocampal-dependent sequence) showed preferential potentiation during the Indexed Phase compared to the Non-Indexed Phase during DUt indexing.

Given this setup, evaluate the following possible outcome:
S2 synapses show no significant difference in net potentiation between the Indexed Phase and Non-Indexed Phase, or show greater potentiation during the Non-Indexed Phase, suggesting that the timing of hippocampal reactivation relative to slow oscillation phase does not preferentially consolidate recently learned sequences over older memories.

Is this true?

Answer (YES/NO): NO